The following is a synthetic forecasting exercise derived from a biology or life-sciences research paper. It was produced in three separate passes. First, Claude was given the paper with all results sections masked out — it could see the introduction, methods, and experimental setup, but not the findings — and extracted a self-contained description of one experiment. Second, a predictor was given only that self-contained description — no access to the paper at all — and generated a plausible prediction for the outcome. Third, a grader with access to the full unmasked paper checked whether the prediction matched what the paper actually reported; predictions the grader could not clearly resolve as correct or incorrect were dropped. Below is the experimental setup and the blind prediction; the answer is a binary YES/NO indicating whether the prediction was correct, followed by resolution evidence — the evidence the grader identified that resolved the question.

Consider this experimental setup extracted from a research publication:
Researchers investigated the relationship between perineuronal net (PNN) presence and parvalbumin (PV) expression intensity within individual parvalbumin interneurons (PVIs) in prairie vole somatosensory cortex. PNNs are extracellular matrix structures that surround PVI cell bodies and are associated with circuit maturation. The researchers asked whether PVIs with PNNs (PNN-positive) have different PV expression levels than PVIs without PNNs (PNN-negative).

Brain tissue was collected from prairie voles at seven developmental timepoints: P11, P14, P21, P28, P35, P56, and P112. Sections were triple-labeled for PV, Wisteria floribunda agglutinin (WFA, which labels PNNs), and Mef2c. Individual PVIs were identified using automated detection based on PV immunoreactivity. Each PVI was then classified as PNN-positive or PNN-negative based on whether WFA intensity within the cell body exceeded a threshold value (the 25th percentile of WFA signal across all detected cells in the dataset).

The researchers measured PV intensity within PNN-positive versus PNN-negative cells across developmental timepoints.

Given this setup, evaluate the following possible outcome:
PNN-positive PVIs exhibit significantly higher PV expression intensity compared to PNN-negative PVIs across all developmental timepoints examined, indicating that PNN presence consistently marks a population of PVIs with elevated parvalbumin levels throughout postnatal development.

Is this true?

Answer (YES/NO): YES